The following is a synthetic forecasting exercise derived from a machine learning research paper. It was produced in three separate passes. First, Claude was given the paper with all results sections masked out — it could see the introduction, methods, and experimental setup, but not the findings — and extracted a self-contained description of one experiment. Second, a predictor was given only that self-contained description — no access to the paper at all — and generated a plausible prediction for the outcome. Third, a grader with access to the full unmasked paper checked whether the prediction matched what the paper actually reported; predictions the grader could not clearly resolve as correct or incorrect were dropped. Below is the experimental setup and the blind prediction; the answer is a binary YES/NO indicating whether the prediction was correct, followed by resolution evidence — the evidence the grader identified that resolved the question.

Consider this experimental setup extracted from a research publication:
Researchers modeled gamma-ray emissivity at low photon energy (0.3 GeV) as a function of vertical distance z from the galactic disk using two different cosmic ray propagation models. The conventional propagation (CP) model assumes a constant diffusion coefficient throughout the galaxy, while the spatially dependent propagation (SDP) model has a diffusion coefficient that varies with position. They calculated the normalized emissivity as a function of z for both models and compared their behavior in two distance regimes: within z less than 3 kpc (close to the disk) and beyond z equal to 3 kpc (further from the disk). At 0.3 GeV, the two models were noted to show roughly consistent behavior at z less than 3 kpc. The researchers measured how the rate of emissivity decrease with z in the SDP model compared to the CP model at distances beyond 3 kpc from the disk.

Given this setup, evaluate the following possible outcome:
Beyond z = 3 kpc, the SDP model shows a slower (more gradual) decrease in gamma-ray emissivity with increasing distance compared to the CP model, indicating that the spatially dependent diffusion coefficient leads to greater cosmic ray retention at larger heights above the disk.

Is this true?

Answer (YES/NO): YES